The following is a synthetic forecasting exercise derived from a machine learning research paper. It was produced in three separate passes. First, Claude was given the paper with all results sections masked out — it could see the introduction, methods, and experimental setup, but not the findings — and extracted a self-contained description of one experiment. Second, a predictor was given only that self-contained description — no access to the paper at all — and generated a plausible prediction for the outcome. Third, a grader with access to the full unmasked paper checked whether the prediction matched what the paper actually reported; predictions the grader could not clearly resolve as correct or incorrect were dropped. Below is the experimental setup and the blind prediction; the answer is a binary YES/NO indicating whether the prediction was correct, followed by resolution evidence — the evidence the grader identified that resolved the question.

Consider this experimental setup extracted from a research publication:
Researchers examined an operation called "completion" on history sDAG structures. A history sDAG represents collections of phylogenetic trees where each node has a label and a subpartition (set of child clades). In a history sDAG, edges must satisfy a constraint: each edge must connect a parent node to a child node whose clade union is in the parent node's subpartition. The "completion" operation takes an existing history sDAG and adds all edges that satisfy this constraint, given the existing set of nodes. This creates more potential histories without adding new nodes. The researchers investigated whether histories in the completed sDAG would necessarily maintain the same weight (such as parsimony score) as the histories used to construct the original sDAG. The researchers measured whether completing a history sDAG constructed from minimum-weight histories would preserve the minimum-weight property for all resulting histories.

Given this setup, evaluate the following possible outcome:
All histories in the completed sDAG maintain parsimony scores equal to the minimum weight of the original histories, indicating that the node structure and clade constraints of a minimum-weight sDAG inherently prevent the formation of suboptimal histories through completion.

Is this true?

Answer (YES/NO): NO